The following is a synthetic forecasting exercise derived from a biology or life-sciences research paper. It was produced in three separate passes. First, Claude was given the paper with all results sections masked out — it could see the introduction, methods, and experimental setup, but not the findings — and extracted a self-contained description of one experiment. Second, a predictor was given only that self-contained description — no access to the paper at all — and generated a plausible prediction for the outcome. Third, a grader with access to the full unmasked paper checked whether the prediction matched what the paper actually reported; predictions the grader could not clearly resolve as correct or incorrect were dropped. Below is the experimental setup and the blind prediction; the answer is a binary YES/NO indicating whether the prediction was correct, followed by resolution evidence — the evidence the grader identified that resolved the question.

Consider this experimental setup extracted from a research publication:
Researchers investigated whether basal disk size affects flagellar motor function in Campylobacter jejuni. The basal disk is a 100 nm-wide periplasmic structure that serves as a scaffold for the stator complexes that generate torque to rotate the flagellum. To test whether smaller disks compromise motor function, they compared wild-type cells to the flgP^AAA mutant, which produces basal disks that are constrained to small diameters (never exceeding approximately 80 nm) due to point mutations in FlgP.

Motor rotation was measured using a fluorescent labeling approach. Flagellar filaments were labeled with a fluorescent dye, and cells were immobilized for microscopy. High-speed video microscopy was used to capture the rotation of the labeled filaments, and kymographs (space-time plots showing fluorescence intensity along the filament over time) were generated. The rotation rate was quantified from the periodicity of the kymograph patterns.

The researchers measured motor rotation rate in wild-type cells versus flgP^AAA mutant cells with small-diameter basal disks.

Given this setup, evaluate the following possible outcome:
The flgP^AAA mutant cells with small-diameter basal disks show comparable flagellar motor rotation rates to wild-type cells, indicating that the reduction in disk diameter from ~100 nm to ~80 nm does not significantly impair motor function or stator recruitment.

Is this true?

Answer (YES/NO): YES